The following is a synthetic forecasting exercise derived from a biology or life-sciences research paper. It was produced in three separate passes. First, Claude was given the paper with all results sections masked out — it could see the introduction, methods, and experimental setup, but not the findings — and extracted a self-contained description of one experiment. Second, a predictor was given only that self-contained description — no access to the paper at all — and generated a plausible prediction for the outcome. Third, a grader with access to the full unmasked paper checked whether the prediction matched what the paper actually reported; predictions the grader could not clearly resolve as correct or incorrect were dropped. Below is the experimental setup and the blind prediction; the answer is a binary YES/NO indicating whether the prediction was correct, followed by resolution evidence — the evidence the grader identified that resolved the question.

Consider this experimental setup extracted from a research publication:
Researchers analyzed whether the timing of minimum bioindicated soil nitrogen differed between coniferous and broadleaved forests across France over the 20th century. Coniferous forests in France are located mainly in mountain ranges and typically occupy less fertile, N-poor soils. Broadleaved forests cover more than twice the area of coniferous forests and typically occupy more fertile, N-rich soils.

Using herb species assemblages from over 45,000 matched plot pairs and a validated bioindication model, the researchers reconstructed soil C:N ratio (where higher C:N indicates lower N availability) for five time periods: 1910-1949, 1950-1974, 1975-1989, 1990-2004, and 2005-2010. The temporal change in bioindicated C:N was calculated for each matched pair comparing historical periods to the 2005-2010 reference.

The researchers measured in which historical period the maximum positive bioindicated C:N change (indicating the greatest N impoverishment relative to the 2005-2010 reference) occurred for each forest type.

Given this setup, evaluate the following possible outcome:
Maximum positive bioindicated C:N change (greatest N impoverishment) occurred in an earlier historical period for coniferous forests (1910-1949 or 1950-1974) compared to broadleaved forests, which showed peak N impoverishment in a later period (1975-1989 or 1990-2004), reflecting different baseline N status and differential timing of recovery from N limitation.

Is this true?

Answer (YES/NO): NO